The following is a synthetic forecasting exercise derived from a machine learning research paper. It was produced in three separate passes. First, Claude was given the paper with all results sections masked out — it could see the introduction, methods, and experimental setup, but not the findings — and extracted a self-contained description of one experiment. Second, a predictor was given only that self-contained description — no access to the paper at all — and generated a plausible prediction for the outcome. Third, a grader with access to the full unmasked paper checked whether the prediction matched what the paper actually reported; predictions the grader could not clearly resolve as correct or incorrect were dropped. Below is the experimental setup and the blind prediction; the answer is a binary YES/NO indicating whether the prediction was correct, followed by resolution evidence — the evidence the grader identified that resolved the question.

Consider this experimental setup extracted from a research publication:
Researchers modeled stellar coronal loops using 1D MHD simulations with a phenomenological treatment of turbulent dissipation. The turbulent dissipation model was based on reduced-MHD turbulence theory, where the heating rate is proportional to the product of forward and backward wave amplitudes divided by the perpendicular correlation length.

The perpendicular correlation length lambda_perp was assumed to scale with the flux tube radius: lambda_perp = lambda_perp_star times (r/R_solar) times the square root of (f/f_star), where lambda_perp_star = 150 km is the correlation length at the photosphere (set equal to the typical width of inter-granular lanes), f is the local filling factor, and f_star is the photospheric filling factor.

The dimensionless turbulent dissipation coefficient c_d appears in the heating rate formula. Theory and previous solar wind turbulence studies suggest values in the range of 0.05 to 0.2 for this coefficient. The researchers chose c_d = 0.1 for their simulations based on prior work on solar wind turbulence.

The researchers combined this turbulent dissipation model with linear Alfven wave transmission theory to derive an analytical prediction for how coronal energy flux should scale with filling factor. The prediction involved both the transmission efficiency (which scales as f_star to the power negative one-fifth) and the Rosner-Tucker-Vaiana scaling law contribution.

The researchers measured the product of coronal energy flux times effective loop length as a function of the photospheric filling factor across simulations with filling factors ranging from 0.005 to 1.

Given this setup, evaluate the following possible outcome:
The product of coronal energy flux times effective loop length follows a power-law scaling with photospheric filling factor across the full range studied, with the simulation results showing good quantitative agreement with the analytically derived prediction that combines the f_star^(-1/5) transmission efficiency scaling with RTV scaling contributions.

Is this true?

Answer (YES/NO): YES